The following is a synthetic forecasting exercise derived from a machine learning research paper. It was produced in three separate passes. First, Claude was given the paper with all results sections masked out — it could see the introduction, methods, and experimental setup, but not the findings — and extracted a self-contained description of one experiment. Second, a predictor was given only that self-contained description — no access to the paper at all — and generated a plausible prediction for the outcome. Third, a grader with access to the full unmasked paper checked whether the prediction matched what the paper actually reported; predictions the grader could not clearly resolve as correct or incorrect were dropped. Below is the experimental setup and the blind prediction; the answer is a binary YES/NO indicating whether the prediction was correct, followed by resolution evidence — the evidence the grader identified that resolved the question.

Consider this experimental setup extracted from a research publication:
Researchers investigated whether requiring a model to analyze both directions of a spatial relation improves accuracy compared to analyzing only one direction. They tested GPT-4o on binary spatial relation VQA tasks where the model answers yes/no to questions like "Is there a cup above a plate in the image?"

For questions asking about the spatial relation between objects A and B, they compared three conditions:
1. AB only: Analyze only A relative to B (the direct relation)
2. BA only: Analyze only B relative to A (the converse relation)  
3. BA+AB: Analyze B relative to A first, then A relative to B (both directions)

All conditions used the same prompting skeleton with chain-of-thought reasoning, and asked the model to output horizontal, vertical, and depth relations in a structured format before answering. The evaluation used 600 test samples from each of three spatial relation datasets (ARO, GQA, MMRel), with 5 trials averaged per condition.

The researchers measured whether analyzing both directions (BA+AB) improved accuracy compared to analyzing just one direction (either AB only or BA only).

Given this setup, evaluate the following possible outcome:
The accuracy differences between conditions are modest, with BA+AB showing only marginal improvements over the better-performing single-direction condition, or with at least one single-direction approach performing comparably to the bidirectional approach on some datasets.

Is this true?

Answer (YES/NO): YES